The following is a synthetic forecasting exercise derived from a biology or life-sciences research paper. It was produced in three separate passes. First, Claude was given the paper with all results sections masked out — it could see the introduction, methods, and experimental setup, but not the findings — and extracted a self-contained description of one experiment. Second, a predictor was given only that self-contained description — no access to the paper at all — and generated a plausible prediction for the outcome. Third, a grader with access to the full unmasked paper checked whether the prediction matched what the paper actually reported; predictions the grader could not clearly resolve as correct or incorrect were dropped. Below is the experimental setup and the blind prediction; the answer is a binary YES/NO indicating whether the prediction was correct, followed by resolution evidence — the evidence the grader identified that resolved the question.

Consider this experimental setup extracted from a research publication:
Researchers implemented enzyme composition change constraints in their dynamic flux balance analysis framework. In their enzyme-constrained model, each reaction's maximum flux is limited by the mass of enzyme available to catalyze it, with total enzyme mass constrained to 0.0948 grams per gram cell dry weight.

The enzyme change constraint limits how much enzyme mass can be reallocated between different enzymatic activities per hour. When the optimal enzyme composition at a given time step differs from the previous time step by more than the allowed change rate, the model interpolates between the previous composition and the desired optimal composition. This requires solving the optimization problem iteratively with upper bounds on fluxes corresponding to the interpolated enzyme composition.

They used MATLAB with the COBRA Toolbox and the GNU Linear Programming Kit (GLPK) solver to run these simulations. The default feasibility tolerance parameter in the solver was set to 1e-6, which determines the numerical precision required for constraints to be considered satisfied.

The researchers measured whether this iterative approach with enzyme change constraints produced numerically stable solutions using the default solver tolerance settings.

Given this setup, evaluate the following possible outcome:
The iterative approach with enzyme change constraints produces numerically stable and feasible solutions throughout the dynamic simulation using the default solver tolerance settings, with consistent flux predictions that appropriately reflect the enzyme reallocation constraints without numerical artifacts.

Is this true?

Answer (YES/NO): NO